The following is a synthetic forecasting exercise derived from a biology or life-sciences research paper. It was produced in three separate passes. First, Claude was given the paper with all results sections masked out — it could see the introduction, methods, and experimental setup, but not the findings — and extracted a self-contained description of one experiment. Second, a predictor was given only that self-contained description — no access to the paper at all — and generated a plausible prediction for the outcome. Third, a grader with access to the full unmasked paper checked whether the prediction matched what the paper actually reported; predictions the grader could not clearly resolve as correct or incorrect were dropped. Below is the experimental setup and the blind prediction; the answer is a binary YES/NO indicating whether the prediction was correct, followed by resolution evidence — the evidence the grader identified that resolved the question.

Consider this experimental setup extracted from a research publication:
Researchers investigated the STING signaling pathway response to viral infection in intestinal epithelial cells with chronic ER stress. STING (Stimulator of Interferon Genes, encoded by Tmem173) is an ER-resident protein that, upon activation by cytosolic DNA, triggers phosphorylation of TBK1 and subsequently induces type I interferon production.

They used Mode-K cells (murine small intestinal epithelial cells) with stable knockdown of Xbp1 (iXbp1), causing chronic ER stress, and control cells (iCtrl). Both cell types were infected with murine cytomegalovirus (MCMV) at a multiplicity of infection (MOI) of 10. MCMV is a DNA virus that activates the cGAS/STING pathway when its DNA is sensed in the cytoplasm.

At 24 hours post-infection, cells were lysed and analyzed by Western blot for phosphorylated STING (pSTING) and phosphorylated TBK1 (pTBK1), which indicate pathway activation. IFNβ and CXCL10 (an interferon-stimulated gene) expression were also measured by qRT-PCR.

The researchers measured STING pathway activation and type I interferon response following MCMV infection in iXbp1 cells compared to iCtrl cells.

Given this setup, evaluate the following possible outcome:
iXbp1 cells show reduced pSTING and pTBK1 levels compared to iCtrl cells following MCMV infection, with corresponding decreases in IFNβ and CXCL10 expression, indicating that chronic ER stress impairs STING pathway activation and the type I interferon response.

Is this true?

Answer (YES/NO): YES